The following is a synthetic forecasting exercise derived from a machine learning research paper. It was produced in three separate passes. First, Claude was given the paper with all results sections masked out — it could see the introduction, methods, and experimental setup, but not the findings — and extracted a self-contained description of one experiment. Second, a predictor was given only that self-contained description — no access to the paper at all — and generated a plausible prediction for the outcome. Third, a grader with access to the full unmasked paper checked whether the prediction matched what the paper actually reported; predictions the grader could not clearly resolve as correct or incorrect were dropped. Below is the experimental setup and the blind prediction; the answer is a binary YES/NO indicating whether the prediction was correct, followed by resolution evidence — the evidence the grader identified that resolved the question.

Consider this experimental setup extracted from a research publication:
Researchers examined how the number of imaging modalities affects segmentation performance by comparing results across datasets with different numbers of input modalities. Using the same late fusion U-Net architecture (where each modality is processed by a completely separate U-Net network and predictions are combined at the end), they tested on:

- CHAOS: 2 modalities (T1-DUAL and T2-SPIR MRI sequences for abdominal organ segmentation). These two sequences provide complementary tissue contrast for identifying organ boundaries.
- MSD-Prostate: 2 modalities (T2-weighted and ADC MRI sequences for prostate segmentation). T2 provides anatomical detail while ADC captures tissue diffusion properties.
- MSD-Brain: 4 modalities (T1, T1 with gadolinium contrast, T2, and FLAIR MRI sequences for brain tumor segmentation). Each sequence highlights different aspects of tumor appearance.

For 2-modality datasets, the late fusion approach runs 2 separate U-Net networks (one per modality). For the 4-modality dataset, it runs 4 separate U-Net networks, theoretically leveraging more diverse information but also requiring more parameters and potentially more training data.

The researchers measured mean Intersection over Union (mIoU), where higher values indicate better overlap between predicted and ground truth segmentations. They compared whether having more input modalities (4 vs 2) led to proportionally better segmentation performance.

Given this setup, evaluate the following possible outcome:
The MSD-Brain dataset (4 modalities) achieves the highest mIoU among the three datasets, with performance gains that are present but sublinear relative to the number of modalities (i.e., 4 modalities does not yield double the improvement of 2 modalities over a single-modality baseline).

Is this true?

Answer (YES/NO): NO